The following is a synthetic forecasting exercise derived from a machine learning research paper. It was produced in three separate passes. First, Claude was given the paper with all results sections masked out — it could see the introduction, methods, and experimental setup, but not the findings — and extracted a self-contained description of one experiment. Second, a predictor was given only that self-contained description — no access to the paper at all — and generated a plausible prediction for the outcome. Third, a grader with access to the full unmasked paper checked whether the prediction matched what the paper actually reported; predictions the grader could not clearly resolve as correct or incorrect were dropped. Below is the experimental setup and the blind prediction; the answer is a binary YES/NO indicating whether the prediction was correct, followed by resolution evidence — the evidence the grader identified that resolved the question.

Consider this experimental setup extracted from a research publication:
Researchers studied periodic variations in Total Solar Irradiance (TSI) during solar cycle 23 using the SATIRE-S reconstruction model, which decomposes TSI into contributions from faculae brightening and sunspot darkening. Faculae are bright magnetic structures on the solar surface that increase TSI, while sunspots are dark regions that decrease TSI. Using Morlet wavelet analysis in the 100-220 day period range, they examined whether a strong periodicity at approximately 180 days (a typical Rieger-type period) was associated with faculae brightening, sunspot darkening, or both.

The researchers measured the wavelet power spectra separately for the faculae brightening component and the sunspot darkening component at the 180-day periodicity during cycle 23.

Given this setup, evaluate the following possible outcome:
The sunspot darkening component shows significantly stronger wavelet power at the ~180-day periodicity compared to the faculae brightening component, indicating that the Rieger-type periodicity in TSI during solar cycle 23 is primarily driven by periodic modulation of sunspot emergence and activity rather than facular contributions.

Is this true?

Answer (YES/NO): YES